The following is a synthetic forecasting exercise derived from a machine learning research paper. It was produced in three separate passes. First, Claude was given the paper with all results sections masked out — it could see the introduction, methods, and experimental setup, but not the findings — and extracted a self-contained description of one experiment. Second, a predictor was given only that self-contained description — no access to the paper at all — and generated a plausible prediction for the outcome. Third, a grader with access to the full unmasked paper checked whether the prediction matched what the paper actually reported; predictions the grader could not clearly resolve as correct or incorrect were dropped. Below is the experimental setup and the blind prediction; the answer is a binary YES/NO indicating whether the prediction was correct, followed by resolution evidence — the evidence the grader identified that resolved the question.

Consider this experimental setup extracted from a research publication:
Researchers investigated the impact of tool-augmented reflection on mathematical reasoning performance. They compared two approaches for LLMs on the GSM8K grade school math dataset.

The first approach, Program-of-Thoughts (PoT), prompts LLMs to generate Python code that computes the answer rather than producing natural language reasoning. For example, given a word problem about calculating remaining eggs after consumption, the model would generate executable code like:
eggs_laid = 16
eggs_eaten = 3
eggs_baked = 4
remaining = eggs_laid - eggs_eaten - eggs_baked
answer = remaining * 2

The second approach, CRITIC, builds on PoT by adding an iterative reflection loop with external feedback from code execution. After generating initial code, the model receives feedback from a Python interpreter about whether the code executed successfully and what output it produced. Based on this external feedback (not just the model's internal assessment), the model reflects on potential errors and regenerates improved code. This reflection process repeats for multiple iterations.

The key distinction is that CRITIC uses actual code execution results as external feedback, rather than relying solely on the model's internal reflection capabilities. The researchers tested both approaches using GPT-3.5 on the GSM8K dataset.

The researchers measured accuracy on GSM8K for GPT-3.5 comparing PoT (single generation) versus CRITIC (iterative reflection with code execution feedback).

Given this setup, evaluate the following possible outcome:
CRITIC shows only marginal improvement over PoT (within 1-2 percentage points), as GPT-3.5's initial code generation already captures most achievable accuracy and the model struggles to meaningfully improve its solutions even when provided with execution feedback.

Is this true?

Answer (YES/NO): NO